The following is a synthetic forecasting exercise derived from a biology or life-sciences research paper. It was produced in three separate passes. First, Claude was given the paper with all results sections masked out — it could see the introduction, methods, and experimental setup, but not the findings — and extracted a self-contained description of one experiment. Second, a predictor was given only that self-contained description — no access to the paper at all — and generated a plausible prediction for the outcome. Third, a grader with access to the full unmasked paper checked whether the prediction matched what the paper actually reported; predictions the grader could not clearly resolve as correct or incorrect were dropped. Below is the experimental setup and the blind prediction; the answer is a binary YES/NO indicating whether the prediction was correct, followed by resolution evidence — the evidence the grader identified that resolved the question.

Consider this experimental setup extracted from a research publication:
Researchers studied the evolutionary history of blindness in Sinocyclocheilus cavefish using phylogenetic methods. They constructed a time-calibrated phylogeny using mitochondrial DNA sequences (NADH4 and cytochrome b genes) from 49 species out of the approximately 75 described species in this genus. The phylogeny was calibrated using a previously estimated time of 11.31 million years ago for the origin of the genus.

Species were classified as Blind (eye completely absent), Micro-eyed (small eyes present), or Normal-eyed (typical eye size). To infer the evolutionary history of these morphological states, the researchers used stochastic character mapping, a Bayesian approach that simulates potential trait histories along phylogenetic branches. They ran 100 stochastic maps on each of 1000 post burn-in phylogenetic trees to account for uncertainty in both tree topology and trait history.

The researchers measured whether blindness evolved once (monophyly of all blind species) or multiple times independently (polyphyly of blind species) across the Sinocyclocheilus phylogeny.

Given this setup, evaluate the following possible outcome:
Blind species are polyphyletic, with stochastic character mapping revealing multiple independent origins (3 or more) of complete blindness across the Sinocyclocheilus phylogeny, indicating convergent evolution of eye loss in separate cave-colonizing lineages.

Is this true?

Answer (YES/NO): YES